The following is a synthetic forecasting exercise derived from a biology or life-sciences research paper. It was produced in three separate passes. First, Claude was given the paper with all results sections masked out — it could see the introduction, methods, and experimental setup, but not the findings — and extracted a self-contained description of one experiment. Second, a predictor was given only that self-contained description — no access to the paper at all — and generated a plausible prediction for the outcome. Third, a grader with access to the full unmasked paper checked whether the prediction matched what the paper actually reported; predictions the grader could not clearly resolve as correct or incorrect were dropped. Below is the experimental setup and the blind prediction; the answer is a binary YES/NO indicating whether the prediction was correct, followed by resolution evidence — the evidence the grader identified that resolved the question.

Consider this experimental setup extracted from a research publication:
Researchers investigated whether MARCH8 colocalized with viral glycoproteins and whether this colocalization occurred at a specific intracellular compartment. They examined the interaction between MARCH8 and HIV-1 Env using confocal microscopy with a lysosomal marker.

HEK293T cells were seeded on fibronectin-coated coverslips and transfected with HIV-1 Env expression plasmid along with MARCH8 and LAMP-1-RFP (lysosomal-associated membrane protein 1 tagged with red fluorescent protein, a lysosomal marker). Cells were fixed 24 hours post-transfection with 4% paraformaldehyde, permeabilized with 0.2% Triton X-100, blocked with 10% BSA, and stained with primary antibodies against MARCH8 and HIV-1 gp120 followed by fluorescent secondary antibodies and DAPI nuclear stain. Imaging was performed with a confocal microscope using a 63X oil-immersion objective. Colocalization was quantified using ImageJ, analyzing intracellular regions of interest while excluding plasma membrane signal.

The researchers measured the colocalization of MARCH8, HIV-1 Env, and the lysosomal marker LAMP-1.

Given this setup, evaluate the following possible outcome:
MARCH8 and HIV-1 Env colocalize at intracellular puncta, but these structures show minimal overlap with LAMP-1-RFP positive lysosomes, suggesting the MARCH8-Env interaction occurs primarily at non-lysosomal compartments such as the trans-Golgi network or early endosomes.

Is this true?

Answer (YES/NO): NO